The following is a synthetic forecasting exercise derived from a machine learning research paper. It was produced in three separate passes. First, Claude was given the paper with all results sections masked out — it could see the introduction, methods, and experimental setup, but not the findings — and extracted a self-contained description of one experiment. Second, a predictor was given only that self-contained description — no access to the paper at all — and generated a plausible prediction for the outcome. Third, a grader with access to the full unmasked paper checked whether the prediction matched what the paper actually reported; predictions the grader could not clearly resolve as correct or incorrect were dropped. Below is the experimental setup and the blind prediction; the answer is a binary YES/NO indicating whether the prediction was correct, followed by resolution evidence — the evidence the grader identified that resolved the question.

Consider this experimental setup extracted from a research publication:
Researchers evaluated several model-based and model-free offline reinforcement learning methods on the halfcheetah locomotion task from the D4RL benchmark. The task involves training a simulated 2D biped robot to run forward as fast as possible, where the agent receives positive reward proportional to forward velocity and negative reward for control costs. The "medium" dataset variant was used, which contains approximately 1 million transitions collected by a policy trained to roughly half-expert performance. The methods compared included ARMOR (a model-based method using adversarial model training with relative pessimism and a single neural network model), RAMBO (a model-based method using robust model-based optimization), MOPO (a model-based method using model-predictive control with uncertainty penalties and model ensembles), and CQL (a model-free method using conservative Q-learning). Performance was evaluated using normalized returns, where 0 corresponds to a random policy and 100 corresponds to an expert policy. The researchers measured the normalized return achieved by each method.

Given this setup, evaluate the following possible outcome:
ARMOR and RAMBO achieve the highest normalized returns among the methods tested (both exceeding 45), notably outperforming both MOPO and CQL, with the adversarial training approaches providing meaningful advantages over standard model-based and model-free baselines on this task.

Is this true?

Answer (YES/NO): YES